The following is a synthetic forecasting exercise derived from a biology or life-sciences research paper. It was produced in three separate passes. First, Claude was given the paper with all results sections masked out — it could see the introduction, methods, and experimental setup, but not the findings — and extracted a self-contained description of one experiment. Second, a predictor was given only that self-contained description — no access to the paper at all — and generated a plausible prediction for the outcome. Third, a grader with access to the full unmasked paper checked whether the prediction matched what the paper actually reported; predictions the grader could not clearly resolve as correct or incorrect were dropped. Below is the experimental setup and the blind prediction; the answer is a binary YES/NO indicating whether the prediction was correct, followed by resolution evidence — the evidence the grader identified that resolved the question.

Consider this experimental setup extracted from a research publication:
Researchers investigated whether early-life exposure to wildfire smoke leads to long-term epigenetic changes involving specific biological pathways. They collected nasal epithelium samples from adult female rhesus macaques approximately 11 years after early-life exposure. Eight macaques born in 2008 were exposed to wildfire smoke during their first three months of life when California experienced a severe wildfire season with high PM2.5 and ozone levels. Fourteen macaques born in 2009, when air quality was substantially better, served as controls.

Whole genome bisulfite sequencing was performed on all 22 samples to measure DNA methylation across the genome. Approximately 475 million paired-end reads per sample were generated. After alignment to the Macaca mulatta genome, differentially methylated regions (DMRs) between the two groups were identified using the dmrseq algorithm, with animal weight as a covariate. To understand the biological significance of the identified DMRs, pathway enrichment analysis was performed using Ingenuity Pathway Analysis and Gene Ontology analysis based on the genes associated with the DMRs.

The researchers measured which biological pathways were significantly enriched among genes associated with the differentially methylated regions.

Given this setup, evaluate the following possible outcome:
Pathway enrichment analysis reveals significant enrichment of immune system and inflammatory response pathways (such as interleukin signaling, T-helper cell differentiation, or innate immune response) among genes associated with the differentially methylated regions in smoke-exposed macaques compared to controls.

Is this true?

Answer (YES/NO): YES